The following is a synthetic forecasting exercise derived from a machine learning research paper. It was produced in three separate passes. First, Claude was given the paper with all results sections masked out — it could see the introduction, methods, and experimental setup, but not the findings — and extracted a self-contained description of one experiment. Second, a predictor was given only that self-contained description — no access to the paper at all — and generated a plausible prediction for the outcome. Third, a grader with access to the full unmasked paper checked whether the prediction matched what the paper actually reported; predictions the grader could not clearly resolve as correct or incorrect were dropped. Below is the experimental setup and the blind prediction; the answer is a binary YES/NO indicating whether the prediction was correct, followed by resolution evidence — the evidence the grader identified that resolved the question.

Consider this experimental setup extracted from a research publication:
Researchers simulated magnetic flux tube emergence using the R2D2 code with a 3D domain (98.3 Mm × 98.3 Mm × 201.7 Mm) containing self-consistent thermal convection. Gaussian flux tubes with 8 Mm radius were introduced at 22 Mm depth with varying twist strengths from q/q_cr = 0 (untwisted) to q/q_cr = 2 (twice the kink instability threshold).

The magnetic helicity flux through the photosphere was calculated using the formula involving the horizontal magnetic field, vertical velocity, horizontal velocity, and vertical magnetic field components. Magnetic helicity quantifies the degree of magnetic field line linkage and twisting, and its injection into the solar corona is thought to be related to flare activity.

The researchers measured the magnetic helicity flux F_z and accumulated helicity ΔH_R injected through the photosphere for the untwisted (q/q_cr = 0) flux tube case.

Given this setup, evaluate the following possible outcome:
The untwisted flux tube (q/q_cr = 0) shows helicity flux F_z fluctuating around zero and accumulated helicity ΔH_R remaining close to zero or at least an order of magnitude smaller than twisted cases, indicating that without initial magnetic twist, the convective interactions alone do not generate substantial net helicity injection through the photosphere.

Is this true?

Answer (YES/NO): NO